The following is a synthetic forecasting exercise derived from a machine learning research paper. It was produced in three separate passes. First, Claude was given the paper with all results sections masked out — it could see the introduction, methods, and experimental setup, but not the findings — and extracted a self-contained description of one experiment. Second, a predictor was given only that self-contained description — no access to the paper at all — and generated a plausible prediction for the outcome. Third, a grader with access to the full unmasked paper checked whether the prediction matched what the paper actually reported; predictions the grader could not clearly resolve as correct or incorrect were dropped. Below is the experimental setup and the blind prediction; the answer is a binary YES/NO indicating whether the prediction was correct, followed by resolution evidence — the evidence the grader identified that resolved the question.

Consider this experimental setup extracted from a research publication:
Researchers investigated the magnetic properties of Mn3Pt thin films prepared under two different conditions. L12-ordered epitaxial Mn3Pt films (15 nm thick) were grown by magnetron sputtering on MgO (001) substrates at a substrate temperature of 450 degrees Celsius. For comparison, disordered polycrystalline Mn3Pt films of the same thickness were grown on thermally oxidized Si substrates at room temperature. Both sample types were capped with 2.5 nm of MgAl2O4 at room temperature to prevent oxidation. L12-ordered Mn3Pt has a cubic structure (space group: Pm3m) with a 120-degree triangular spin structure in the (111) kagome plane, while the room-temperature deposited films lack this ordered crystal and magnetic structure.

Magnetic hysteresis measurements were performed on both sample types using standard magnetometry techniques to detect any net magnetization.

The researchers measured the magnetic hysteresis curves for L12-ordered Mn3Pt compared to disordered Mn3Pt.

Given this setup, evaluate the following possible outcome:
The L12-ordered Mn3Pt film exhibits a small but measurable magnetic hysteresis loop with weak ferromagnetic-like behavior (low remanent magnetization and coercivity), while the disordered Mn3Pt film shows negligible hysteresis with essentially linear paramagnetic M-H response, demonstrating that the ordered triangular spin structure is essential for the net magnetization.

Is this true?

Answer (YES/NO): YES